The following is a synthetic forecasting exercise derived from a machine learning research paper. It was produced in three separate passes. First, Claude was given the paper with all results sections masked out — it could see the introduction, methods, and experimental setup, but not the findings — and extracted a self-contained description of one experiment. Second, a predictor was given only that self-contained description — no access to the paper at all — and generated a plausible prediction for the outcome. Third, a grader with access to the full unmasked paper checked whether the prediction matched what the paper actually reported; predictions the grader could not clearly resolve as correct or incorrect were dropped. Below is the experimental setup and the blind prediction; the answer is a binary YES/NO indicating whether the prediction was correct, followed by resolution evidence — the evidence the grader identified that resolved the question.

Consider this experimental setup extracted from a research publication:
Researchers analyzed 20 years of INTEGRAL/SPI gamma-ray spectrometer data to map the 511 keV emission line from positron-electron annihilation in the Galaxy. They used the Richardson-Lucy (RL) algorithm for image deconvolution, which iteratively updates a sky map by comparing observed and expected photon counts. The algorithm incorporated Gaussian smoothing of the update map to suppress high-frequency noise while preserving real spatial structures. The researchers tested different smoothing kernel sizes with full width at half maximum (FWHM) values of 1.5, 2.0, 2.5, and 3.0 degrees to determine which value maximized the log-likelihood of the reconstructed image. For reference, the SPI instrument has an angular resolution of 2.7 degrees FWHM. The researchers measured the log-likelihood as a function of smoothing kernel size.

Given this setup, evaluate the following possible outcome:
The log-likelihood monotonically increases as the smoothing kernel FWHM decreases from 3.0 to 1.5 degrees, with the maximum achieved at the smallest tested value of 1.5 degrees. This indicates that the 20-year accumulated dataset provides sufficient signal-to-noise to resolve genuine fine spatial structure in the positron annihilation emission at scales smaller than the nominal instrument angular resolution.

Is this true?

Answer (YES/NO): NO